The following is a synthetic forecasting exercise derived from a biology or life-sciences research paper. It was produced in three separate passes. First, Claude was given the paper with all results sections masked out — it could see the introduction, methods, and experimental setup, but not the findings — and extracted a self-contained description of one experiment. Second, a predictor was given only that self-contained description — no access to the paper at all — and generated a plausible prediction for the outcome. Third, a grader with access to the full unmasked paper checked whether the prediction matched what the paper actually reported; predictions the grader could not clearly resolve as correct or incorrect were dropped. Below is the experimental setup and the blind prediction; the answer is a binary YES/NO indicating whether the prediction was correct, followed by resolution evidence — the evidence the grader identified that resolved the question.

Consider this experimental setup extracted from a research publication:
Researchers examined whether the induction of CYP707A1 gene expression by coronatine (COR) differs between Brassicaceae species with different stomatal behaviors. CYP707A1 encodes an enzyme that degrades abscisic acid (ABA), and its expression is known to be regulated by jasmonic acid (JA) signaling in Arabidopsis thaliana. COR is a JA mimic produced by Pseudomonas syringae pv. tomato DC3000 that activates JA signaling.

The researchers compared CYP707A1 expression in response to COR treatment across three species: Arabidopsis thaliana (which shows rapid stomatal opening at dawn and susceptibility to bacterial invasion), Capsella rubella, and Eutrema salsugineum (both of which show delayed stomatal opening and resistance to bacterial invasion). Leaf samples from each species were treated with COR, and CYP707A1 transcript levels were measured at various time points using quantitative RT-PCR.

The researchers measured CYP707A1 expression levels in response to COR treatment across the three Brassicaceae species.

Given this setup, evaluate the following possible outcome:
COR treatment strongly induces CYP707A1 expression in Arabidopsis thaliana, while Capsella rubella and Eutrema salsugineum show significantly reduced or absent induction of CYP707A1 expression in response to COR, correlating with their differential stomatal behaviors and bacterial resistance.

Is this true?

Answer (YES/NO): YES